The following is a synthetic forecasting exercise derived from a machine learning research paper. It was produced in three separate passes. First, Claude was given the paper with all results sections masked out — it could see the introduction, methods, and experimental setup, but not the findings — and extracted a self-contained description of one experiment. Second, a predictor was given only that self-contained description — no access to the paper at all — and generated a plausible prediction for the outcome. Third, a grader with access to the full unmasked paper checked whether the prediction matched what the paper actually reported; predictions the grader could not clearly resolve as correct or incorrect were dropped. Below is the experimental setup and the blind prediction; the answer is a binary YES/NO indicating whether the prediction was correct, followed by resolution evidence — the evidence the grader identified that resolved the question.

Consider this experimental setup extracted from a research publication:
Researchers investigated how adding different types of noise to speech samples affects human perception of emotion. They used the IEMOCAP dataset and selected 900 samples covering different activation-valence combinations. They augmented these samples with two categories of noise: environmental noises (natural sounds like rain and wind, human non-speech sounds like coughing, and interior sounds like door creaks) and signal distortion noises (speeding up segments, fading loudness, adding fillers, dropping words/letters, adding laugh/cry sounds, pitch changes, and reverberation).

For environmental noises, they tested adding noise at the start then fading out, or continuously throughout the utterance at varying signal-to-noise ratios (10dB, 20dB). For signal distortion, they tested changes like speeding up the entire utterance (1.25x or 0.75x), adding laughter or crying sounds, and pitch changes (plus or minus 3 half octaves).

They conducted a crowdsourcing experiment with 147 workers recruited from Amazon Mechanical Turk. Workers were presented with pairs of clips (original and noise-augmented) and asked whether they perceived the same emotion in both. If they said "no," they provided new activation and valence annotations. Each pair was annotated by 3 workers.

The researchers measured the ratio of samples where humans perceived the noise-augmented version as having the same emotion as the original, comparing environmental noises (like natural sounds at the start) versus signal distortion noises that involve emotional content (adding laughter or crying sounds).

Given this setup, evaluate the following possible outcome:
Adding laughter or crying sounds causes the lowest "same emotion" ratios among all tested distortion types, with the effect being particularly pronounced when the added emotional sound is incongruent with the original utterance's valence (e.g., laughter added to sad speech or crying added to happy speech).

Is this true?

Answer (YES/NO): NO